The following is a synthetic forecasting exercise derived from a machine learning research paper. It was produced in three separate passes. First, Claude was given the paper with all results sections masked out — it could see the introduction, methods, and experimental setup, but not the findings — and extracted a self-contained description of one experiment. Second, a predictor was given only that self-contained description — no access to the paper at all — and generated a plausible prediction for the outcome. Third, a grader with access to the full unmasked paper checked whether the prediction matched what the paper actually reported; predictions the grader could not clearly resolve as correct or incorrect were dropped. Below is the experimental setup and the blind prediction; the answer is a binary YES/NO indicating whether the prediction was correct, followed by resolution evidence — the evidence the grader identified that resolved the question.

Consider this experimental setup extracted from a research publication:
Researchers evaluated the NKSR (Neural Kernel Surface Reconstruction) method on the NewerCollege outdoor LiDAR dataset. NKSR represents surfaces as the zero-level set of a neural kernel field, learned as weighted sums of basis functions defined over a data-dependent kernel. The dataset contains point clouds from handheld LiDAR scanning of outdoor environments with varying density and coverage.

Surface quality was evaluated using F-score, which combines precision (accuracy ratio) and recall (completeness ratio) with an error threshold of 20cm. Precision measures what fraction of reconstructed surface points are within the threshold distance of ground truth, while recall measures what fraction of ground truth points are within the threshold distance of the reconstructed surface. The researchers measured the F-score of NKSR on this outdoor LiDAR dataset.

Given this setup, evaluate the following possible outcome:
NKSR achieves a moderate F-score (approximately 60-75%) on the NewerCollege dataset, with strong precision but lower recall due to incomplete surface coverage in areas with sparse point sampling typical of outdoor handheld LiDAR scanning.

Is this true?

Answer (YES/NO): NO